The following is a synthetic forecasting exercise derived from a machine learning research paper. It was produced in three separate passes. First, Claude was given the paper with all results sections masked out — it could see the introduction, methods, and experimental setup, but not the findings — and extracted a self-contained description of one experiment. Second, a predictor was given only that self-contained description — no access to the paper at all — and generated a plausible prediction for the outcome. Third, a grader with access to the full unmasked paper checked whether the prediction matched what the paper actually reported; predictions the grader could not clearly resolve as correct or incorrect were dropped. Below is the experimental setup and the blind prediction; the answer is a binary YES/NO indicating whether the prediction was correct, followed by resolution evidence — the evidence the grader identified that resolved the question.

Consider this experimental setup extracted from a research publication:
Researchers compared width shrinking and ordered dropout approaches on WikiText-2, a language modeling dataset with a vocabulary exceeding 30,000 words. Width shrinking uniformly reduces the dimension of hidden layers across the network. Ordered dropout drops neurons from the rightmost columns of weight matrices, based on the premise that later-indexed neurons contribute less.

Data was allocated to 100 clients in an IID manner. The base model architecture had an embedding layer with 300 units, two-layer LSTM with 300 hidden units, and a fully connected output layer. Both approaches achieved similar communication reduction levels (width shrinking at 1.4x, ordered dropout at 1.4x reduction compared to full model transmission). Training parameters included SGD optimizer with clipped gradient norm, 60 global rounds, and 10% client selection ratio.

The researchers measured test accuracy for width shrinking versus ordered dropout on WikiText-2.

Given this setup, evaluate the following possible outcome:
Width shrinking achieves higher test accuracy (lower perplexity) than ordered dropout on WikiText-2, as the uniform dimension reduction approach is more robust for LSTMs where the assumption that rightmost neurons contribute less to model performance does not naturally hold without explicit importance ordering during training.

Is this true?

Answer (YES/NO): YES